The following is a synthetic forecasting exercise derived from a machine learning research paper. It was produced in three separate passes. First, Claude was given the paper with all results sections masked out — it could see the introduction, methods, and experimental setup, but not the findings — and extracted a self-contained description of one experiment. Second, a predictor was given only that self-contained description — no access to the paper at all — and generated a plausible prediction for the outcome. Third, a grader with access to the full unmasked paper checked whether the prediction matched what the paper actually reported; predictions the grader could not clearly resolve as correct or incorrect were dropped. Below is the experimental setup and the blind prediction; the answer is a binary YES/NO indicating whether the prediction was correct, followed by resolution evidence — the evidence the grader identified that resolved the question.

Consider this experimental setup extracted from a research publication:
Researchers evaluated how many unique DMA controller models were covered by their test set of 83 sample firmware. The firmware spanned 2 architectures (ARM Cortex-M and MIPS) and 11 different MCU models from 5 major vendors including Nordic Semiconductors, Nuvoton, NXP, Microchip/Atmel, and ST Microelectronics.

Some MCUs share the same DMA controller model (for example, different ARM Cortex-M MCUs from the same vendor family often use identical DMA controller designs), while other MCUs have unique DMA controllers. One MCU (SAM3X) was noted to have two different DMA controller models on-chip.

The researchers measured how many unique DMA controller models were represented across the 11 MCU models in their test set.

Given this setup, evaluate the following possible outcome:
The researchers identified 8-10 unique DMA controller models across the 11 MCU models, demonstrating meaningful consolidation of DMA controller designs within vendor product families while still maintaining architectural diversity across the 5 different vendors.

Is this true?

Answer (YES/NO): YES